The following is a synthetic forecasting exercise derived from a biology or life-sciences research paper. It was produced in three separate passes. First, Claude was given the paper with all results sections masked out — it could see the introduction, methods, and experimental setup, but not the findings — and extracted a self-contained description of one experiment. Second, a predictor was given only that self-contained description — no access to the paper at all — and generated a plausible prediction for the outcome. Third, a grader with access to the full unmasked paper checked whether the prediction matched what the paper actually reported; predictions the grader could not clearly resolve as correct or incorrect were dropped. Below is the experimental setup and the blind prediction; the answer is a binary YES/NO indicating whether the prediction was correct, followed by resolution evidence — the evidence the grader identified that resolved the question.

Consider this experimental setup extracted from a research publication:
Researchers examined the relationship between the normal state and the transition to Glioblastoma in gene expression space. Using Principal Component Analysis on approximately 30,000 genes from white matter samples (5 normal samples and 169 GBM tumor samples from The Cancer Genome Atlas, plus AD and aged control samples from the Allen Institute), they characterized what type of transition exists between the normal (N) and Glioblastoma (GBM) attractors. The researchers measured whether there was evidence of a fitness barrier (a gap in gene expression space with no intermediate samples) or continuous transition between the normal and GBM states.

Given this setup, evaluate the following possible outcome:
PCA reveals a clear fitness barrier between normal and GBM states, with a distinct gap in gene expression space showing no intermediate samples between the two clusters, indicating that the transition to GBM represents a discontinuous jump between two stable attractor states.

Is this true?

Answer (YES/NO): YES